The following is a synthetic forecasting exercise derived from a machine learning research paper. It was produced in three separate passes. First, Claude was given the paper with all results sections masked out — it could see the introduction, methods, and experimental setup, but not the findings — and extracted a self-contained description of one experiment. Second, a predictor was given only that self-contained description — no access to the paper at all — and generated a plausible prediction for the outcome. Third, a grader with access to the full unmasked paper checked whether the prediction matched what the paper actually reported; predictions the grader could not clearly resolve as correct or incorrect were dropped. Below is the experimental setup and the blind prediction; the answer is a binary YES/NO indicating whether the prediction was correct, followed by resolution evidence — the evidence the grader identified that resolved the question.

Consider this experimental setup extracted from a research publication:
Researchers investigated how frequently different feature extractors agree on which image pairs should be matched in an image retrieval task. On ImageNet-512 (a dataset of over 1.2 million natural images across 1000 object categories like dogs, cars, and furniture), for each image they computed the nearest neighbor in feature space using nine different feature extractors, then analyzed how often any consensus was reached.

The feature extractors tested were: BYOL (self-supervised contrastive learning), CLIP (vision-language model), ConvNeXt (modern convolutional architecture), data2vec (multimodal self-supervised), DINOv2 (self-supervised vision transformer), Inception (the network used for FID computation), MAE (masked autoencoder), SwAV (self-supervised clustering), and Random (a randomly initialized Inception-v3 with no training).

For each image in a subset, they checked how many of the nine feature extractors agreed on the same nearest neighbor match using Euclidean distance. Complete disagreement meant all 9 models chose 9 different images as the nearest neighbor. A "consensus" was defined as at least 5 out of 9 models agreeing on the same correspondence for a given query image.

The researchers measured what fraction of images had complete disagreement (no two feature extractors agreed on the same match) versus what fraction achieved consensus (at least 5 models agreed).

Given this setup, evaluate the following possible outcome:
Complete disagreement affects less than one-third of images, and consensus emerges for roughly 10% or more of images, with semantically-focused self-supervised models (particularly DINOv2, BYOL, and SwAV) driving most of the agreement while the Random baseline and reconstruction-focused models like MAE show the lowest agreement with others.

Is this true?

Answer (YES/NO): NO